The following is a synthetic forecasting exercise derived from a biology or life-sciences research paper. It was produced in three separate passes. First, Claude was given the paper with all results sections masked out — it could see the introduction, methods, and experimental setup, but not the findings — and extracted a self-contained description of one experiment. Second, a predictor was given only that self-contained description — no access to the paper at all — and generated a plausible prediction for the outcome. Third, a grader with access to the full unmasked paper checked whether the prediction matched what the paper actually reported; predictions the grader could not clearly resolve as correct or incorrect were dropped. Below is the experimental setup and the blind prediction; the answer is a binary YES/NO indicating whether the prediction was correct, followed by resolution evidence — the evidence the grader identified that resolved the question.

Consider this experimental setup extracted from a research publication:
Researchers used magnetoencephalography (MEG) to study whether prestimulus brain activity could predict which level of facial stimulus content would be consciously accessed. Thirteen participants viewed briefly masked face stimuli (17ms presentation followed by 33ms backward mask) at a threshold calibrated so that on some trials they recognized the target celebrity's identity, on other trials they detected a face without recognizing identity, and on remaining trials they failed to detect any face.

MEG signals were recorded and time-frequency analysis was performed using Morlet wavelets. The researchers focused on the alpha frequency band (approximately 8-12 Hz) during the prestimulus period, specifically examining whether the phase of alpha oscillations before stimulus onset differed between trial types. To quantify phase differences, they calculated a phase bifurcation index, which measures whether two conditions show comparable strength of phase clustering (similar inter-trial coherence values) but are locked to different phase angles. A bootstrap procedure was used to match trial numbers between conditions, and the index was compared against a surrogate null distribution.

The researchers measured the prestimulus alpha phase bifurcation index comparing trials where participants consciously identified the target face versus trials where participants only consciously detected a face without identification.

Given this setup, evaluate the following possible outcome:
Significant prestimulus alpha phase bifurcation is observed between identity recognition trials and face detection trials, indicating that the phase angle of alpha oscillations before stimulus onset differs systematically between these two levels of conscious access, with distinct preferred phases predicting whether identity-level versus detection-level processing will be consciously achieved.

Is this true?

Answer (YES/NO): YES